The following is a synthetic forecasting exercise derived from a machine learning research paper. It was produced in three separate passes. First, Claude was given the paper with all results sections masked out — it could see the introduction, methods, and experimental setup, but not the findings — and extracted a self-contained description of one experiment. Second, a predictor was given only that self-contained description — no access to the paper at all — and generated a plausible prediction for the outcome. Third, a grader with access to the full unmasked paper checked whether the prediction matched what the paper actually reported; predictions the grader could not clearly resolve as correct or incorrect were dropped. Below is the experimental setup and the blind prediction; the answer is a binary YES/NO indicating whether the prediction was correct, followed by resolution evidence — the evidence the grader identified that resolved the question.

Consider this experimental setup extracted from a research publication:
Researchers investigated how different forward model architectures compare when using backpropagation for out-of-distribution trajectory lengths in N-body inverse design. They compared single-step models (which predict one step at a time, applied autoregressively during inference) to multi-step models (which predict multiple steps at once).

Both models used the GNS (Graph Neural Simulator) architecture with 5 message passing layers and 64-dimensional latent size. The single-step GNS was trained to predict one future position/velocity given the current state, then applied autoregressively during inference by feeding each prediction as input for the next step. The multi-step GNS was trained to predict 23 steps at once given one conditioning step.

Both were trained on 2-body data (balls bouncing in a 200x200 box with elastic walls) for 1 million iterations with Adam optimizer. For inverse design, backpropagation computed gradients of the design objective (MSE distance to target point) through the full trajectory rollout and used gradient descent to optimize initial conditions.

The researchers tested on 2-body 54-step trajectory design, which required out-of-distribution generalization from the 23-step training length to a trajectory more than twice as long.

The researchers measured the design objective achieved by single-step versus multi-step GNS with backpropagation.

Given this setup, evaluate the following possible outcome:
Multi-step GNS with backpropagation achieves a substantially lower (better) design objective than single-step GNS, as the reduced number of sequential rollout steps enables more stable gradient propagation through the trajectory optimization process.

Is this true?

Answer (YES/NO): NO